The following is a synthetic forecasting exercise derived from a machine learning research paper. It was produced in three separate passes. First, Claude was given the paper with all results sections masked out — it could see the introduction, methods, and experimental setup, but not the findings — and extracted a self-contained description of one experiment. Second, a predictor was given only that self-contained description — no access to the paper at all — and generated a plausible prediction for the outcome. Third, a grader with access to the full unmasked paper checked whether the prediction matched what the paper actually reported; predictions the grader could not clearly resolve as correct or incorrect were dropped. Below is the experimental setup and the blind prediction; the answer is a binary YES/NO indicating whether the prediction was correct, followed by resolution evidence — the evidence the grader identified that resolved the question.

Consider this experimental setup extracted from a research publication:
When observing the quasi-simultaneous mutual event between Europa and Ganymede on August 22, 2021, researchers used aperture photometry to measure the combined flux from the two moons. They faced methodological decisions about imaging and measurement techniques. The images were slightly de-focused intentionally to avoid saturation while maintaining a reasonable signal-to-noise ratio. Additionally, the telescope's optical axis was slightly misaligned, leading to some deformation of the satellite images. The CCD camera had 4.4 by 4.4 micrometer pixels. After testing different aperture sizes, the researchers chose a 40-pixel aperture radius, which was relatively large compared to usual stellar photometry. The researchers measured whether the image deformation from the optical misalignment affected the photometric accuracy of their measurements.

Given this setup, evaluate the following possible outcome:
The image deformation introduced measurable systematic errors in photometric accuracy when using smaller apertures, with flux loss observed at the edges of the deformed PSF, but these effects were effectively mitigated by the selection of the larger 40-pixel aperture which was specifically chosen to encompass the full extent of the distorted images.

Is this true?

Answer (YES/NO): NO